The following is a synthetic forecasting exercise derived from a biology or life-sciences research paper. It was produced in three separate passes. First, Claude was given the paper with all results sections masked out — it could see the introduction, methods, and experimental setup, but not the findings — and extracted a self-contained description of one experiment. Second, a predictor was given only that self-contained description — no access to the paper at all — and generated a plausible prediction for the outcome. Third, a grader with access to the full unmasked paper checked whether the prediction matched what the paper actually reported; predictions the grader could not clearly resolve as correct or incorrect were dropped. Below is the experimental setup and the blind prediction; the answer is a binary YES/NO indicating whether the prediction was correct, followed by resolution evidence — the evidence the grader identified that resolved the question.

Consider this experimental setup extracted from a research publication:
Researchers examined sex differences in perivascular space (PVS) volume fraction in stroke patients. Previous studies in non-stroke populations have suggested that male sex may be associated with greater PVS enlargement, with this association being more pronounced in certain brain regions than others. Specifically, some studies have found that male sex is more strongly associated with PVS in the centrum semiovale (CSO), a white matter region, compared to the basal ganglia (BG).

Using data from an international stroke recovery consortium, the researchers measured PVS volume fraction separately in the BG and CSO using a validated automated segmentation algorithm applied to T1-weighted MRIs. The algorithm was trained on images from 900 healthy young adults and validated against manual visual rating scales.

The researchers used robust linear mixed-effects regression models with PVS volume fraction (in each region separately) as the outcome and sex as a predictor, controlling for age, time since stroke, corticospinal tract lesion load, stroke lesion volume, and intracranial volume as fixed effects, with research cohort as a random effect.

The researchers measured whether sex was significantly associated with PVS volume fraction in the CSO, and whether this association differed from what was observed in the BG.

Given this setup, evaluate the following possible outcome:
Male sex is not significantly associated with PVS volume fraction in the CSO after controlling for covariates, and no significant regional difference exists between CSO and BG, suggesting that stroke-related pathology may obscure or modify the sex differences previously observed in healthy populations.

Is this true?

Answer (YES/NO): NO